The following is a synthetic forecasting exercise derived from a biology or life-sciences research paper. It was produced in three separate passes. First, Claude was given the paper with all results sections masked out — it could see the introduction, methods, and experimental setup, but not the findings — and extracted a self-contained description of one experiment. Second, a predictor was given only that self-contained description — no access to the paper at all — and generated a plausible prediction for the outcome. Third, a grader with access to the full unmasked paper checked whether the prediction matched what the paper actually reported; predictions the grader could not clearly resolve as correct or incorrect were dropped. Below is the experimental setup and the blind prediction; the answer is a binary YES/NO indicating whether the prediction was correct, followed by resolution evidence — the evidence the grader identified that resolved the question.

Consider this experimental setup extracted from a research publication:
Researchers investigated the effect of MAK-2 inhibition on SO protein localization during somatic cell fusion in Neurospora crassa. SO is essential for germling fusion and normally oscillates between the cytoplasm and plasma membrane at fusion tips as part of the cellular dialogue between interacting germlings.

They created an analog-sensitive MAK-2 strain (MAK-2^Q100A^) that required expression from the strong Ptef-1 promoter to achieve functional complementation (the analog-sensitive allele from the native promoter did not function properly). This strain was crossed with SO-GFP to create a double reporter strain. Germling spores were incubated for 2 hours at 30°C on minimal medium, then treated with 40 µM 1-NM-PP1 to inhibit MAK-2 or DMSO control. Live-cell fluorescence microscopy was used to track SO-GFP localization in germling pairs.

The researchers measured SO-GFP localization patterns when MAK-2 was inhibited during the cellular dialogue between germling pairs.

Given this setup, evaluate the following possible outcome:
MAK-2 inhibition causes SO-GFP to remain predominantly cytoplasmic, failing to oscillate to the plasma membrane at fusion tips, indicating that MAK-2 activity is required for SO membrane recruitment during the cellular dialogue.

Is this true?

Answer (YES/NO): NO